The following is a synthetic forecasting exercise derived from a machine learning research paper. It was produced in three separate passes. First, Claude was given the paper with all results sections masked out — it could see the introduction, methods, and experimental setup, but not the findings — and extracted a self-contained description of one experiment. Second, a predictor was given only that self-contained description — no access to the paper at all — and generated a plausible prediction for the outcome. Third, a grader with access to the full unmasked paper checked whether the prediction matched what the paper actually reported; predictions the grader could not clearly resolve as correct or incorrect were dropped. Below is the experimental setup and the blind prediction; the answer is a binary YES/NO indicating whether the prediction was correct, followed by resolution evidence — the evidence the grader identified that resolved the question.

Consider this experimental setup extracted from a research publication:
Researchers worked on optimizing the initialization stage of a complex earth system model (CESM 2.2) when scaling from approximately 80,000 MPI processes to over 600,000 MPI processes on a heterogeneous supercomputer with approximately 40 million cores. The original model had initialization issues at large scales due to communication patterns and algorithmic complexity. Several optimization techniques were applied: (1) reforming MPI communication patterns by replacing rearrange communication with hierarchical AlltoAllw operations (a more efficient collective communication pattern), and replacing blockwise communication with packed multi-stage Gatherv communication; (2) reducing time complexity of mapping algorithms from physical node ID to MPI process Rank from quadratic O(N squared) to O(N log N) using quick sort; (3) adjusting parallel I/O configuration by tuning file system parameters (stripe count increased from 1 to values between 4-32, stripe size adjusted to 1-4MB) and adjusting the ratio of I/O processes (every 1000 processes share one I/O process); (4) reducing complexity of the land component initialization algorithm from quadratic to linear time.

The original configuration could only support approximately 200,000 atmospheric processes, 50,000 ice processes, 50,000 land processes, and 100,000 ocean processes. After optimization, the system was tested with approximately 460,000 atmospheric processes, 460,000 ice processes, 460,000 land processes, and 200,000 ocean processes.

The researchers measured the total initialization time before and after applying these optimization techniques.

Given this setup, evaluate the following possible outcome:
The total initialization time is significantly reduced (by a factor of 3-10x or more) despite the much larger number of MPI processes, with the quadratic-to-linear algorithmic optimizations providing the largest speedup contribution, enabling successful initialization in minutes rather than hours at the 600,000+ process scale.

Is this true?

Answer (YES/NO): NO